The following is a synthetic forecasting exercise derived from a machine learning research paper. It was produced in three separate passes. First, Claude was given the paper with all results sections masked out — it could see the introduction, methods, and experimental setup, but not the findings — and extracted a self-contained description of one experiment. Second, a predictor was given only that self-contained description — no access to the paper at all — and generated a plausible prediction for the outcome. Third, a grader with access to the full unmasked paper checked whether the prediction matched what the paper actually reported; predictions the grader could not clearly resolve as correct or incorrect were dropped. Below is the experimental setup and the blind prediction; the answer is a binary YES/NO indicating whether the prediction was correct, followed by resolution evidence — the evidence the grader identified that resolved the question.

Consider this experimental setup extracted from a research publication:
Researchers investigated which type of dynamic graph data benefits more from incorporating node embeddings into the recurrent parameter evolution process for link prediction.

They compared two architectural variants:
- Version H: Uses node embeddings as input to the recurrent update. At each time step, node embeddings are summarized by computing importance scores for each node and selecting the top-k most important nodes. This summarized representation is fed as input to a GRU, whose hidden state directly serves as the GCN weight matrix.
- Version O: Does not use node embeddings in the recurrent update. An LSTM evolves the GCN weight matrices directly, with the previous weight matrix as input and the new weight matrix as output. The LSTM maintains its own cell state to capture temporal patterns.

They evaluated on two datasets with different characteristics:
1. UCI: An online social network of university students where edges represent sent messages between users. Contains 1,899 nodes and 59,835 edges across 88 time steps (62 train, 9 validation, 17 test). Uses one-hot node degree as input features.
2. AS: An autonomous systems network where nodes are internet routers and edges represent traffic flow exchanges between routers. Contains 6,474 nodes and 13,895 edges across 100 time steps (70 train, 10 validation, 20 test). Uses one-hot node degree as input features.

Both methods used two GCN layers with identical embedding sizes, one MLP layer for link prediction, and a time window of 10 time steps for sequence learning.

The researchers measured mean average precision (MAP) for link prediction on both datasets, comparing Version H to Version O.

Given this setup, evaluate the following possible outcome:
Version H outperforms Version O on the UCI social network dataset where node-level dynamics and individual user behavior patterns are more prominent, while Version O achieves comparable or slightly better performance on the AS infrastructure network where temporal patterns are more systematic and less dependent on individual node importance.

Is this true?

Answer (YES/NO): NO